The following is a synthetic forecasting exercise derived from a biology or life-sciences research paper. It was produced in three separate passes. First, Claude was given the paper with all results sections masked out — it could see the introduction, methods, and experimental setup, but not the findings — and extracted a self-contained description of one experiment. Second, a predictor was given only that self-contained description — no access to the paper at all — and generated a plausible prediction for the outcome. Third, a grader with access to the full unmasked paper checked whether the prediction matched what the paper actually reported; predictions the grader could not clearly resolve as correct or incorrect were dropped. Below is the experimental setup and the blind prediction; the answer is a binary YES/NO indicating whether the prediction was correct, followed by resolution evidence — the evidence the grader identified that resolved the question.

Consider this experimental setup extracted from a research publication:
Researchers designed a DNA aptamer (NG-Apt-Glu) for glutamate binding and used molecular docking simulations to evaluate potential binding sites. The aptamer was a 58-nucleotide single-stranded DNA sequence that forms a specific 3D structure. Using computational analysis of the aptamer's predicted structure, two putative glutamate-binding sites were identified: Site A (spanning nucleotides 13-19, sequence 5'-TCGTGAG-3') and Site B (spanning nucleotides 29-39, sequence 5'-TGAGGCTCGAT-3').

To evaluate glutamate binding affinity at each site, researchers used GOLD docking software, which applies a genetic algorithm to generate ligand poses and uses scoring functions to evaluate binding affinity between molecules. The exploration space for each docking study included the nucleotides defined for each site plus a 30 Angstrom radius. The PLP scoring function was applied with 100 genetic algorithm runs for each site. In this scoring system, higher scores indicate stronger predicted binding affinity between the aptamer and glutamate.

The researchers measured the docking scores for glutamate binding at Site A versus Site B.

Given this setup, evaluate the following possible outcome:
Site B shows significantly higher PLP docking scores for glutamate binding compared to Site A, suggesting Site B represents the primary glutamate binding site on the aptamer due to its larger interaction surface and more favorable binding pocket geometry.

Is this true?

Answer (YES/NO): NO